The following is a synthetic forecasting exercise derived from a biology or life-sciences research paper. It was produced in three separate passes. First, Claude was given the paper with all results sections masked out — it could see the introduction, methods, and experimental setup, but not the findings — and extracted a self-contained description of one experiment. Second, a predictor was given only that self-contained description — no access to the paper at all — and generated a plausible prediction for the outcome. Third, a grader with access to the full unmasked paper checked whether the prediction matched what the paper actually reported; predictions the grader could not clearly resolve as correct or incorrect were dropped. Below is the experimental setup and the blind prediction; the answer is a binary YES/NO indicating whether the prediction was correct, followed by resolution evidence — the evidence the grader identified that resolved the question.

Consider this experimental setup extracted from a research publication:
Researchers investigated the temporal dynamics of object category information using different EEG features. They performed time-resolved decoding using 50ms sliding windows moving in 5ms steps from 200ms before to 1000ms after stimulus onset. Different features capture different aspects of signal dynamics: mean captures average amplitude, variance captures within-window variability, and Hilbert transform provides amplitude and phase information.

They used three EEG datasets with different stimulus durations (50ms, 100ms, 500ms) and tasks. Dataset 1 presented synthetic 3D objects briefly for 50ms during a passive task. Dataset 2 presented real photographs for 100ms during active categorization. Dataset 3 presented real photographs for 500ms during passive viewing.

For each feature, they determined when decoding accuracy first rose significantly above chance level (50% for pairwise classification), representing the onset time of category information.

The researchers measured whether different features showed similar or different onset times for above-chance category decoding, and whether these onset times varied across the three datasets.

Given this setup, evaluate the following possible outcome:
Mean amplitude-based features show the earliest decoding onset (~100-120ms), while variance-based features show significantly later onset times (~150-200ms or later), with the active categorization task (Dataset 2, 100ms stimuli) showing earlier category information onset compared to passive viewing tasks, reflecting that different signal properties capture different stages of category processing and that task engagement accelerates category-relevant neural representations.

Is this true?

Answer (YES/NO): NO